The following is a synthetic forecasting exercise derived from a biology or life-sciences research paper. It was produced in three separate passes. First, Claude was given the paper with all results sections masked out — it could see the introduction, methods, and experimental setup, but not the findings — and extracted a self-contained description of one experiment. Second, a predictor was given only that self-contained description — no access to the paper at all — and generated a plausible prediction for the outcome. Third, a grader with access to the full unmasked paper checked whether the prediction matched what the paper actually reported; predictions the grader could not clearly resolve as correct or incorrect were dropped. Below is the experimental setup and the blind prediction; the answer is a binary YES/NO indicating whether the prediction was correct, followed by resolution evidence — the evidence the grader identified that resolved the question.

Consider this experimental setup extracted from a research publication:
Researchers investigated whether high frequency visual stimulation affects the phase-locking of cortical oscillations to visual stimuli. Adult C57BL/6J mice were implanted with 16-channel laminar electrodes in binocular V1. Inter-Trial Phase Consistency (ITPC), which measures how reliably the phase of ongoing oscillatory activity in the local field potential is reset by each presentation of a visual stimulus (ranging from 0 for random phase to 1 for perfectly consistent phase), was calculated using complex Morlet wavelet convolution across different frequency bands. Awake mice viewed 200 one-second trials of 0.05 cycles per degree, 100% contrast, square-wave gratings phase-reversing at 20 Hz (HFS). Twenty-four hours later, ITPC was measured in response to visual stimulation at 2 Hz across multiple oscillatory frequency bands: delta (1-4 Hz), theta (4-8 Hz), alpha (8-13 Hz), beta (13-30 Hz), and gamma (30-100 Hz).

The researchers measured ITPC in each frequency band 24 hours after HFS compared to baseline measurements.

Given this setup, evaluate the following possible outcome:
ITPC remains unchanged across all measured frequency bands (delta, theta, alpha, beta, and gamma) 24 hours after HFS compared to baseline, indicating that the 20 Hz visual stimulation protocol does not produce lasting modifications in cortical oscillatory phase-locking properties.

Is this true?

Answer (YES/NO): NO